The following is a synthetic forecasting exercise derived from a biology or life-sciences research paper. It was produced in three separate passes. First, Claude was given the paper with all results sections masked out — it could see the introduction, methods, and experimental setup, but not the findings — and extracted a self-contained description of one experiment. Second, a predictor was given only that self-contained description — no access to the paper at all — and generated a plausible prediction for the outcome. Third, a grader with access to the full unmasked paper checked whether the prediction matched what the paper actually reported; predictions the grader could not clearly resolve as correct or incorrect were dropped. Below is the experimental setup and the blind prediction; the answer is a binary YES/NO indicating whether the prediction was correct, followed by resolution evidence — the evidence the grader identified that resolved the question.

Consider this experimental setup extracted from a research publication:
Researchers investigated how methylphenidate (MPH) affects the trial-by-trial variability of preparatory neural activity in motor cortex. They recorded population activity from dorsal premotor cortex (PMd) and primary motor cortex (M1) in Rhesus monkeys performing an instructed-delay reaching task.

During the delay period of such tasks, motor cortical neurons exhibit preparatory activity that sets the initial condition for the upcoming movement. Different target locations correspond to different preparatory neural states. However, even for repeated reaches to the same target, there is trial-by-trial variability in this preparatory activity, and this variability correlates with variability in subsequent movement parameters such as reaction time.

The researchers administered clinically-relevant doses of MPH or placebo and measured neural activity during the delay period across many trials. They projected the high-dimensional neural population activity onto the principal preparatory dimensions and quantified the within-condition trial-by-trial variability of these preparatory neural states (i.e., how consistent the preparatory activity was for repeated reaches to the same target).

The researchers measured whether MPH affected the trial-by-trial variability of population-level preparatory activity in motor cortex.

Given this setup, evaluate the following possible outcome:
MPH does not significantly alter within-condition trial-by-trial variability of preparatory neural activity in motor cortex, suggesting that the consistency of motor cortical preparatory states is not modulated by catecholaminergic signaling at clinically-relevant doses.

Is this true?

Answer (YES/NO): NO